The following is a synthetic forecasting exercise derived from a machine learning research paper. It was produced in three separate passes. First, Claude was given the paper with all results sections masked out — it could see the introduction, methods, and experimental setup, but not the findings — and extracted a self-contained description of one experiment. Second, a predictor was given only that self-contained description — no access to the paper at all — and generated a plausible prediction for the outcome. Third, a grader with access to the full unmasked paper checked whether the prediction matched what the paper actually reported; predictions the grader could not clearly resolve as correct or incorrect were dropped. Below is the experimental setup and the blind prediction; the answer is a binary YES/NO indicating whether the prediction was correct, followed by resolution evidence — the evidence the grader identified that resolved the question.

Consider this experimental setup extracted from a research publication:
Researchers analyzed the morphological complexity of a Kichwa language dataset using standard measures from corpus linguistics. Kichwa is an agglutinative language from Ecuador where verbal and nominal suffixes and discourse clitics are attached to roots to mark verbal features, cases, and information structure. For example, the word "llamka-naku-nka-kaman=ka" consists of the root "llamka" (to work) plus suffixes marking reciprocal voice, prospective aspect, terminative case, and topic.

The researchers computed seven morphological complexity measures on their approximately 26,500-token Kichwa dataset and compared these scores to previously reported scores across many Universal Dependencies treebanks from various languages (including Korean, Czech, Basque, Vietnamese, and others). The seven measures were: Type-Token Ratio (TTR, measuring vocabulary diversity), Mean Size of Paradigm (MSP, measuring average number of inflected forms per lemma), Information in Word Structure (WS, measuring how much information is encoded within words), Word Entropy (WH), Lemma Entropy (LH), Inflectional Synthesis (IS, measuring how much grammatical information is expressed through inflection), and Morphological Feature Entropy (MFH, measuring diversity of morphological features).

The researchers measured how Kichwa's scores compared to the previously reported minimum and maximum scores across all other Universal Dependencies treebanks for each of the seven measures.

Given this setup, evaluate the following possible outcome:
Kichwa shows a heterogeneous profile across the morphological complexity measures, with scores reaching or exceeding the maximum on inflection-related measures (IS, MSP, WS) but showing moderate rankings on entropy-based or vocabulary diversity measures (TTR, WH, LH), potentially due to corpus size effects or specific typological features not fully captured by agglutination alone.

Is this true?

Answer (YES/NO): NO